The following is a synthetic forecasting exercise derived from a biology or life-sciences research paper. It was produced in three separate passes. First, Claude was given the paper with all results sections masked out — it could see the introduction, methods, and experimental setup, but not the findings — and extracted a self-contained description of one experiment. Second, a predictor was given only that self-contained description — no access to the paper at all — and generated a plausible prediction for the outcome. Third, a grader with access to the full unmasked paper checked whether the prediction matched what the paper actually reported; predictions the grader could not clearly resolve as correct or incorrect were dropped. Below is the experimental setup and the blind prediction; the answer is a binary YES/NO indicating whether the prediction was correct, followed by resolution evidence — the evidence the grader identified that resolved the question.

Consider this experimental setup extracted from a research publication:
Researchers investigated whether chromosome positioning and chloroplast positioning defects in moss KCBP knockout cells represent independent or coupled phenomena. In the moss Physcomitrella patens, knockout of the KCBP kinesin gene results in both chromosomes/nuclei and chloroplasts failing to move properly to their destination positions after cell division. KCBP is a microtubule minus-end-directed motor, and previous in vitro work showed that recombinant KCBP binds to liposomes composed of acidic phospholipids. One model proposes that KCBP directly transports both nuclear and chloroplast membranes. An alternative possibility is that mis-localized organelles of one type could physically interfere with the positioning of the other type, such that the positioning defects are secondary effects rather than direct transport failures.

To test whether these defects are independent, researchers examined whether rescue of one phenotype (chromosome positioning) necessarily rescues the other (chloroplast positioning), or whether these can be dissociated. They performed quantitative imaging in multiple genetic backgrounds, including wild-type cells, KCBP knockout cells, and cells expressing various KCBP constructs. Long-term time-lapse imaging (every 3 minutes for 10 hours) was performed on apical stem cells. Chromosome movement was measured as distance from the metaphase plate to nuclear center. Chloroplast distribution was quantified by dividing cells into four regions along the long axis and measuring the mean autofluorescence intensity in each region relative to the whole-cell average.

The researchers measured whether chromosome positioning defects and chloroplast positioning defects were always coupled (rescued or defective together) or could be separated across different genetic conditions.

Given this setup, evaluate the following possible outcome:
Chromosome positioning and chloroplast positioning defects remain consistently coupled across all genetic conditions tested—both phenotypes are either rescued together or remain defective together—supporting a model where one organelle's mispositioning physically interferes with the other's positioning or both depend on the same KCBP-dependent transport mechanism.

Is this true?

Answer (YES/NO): NO